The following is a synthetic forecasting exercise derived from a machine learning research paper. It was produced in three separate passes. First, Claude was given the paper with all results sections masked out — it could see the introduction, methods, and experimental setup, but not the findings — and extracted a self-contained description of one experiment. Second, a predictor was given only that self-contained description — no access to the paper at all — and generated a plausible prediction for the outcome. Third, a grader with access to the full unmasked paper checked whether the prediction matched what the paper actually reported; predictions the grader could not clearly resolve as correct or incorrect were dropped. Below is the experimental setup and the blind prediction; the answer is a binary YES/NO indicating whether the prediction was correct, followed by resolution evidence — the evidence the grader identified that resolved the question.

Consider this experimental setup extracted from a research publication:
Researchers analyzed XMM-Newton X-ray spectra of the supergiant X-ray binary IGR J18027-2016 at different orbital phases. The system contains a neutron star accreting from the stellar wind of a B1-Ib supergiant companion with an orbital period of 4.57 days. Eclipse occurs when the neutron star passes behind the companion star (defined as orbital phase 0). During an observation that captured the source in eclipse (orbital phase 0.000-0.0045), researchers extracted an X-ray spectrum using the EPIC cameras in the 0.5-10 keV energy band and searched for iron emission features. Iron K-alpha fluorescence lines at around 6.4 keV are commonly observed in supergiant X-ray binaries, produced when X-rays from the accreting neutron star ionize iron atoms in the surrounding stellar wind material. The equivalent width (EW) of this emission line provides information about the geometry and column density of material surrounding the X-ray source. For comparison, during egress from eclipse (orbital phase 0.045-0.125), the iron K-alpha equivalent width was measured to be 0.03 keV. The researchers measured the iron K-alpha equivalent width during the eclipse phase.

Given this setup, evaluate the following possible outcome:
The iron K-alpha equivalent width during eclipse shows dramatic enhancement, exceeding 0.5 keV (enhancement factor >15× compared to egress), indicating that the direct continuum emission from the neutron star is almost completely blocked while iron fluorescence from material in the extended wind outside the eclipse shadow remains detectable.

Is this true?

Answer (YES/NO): YES